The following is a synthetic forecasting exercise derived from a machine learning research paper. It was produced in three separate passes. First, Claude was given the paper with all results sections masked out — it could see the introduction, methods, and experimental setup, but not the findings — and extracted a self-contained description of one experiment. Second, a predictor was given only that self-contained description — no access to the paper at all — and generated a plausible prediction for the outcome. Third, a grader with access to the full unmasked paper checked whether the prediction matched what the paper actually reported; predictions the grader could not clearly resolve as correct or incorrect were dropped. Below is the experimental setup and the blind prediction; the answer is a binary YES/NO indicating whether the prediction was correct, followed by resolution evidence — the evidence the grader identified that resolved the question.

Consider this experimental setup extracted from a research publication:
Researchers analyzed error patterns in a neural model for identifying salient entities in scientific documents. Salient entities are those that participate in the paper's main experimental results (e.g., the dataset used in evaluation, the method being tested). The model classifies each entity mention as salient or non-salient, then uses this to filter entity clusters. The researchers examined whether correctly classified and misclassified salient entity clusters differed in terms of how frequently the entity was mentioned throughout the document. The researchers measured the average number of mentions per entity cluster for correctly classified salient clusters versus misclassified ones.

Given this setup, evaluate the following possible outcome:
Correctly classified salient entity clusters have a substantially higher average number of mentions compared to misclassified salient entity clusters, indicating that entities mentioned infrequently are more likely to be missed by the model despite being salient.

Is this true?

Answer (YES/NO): YES